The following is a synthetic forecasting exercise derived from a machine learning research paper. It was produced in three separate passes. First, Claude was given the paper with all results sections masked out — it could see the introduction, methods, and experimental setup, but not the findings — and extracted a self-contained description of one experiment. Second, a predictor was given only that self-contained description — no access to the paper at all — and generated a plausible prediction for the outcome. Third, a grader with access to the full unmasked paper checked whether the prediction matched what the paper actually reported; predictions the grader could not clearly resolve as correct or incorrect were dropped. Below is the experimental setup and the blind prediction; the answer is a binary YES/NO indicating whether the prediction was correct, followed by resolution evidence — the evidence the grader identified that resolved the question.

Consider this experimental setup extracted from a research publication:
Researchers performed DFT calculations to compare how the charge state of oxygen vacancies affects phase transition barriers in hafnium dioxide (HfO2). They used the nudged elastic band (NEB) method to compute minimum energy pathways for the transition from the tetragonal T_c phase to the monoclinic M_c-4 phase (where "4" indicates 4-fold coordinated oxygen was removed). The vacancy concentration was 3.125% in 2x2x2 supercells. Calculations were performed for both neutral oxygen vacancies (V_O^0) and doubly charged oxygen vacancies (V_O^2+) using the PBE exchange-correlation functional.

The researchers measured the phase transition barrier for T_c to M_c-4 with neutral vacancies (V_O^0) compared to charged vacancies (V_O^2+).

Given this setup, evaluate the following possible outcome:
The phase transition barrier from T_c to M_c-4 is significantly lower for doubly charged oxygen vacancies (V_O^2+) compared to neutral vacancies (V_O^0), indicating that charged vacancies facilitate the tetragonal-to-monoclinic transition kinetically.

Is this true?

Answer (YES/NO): NO